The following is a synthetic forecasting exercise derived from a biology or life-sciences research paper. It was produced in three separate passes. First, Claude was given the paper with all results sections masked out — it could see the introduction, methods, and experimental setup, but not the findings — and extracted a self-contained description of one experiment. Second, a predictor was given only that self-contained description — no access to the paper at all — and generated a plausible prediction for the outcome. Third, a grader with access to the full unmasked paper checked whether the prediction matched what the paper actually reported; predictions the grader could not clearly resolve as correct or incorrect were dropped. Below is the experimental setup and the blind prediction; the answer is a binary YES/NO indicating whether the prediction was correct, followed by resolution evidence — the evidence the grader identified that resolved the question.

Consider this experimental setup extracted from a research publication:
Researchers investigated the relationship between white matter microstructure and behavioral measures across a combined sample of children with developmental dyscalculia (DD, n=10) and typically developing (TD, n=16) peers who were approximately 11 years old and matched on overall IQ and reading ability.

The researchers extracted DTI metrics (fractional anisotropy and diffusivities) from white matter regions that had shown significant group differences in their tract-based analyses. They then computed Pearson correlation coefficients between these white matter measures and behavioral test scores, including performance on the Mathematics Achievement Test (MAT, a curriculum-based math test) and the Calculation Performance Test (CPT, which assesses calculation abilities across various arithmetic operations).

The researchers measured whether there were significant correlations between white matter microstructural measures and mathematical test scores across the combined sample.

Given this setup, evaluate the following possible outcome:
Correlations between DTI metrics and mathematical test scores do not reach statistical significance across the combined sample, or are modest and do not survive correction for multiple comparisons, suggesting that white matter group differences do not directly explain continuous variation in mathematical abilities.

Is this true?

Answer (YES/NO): NO